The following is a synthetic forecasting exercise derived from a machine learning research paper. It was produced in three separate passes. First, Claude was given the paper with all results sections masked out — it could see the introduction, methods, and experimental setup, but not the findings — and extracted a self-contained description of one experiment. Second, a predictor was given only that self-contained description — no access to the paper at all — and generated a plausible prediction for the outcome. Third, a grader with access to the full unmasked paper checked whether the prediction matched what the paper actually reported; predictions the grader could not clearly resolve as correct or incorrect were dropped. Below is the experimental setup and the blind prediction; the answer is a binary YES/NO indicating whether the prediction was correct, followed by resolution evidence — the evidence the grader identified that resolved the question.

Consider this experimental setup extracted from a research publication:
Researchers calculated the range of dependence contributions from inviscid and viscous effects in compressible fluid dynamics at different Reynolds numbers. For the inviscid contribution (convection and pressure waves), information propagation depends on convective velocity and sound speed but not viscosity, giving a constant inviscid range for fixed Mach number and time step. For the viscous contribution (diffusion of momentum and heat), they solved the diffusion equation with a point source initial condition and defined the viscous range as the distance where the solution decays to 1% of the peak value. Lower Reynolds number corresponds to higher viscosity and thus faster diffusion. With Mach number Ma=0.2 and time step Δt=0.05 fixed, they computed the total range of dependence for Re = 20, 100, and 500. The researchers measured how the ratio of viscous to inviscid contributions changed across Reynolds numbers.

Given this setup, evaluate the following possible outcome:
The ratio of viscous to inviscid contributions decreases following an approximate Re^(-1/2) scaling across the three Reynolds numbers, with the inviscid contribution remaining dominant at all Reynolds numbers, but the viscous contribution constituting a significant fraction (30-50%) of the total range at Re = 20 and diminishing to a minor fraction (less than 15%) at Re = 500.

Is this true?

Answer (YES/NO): YES